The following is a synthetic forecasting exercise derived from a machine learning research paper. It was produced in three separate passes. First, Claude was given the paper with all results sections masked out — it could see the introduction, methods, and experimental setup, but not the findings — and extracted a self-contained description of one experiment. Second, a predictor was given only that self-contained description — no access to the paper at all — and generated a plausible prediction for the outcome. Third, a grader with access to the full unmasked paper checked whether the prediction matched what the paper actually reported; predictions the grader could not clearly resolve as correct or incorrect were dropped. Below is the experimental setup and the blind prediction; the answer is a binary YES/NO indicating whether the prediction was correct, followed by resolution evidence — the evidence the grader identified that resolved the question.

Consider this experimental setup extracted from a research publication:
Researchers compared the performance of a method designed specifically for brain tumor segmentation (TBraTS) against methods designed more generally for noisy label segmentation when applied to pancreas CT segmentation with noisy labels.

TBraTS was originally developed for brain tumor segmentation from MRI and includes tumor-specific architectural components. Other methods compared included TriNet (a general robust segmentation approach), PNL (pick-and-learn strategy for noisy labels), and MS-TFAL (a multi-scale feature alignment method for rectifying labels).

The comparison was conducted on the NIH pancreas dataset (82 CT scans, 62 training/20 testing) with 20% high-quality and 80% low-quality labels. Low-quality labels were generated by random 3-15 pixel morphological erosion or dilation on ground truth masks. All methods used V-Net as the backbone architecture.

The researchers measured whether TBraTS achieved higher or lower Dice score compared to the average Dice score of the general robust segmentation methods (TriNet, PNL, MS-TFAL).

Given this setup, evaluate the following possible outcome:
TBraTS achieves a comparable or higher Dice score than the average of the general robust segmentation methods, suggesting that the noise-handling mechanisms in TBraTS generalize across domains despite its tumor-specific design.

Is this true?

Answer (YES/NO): NO